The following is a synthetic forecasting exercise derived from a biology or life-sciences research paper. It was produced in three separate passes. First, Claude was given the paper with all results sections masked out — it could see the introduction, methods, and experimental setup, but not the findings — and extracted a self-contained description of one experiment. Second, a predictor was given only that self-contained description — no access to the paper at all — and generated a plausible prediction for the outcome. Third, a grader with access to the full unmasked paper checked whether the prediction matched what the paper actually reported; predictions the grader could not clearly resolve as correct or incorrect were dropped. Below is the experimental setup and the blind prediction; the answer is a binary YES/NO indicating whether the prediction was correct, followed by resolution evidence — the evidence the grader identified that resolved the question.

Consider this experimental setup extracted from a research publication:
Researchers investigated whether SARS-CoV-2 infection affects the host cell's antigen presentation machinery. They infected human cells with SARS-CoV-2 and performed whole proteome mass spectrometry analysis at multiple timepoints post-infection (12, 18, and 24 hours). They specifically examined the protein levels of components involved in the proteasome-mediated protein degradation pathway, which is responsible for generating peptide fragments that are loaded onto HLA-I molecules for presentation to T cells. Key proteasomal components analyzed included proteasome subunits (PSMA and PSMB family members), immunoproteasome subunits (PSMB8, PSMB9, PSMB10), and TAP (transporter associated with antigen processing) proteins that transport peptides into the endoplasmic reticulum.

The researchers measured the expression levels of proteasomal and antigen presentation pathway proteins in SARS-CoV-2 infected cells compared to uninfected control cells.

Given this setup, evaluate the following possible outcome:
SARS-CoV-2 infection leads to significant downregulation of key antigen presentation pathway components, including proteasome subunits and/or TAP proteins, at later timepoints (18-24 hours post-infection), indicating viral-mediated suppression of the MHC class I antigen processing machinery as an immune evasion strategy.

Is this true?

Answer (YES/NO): NO